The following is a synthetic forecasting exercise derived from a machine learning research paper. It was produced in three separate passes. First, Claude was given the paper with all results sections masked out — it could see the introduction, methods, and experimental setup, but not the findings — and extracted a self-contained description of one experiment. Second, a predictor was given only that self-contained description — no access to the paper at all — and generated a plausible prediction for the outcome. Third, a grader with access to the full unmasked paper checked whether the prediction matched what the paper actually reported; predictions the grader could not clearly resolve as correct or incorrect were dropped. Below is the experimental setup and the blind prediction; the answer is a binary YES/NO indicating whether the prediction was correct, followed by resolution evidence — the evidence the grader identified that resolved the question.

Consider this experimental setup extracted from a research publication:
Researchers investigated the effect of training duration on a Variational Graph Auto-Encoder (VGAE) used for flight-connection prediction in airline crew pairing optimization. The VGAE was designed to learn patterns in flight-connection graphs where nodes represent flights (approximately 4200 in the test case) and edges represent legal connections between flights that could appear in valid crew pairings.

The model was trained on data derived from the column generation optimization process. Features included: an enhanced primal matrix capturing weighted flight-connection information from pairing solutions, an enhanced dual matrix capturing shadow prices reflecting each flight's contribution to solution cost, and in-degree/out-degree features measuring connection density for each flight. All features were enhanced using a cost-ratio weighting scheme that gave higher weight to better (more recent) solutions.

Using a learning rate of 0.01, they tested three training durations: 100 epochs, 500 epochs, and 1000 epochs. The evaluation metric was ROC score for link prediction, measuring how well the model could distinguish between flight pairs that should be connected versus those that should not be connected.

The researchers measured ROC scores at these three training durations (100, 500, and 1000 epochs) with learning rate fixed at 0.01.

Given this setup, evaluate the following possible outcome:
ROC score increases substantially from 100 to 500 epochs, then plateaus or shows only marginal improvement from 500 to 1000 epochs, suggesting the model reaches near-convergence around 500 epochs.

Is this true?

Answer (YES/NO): YES